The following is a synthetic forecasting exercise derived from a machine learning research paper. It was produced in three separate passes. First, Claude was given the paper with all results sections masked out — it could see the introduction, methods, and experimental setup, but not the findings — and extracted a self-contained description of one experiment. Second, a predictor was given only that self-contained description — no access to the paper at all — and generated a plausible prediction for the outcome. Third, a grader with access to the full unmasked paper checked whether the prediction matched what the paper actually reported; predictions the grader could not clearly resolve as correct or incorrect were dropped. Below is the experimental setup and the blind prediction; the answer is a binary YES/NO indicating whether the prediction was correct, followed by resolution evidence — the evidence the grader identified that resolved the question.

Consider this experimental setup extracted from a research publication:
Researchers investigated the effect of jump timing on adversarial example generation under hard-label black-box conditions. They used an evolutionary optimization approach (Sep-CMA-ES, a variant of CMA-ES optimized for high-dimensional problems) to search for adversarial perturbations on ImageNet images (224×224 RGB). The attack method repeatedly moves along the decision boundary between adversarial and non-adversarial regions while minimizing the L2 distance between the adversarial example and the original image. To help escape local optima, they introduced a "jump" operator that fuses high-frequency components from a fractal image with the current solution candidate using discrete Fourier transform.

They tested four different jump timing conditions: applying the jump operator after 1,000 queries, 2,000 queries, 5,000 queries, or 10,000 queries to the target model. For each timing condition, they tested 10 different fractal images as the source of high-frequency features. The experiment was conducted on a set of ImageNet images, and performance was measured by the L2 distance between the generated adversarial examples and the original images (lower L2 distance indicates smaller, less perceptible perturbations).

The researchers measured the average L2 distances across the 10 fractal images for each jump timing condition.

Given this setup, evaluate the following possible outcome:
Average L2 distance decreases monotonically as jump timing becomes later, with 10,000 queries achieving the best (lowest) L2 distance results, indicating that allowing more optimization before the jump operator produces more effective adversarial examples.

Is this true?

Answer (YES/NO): NO